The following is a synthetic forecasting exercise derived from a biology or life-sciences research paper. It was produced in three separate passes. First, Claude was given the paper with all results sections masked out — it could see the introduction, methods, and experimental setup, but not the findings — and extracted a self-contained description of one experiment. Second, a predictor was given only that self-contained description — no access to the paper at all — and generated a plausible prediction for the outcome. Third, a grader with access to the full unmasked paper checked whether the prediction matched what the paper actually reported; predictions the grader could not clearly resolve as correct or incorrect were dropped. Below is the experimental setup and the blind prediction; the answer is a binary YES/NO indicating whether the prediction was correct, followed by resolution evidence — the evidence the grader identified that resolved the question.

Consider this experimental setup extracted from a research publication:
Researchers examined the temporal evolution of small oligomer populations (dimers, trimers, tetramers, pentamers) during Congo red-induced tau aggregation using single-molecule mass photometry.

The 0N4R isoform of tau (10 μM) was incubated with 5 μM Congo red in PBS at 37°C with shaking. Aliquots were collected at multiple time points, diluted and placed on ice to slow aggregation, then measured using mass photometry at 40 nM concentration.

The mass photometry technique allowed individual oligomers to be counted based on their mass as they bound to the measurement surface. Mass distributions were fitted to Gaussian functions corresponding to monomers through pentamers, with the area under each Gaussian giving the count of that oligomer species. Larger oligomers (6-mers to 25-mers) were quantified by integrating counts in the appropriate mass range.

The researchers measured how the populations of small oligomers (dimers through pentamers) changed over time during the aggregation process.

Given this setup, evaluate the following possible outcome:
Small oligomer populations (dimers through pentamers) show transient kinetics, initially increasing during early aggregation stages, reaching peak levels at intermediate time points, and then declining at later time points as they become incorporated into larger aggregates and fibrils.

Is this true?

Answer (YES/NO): YES